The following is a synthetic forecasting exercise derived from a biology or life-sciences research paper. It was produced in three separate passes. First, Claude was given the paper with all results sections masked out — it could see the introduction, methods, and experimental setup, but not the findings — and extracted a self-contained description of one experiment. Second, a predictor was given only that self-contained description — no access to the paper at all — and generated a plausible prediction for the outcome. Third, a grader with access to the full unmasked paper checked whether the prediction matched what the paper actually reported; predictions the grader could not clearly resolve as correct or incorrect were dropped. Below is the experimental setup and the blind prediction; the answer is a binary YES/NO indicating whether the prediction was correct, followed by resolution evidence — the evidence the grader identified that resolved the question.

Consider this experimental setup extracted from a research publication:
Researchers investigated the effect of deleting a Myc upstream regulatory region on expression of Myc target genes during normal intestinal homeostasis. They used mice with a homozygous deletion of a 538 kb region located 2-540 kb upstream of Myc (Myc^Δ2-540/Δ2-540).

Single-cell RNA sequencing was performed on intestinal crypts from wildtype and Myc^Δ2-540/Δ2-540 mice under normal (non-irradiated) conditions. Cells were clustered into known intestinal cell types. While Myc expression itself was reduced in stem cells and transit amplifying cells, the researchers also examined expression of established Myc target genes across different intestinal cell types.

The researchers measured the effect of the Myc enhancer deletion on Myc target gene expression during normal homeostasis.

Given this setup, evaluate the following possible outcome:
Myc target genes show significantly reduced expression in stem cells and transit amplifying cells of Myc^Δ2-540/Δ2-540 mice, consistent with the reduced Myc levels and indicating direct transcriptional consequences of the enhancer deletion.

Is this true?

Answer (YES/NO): NO